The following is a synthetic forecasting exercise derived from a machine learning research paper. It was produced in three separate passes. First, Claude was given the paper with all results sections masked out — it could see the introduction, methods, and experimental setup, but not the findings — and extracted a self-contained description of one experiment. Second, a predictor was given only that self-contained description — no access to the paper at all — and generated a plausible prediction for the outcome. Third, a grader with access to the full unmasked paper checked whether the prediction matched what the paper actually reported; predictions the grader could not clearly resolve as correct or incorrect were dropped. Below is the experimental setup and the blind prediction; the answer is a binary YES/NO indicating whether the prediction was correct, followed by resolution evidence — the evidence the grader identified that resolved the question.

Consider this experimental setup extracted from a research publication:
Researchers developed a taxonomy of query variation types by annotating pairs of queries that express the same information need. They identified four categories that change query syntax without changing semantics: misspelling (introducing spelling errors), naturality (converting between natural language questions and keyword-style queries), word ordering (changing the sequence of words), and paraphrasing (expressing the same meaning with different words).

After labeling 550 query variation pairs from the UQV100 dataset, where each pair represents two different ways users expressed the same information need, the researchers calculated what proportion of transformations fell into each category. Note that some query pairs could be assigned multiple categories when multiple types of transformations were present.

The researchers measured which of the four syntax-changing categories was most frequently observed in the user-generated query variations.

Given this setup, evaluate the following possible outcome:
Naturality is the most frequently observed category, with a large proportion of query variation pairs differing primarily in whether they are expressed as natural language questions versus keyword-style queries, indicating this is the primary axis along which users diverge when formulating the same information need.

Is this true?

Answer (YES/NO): YES